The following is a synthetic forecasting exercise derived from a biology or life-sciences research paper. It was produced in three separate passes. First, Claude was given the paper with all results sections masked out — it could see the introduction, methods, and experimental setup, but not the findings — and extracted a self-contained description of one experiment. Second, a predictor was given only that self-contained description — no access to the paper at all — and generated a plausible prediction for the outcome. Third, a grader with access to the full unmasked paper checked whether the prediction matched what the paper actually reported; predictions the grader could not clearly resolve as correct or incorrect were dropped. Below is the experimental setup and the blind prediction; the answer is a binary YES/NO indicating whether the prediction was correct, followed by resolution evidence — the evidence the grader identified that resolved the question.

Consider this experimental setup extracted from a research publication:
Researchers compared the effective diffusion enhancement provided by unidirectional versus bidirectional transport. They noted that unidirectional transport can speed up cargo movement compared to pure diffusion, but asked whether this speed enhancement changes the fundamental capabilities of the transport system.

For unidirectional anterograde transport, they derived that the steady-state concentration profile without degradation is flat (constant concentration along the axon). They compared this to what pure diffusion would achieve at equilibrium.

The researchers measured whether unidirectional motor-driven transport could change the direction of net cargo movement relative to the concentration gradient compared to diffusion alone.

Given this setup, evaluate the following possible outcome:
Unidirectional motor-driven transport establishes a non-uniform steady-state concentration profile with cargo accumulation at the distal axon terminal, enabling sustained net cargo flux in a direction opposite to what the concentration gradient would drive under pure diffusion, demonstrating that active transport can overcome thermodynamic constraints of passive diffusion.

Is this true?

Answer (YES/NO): NO